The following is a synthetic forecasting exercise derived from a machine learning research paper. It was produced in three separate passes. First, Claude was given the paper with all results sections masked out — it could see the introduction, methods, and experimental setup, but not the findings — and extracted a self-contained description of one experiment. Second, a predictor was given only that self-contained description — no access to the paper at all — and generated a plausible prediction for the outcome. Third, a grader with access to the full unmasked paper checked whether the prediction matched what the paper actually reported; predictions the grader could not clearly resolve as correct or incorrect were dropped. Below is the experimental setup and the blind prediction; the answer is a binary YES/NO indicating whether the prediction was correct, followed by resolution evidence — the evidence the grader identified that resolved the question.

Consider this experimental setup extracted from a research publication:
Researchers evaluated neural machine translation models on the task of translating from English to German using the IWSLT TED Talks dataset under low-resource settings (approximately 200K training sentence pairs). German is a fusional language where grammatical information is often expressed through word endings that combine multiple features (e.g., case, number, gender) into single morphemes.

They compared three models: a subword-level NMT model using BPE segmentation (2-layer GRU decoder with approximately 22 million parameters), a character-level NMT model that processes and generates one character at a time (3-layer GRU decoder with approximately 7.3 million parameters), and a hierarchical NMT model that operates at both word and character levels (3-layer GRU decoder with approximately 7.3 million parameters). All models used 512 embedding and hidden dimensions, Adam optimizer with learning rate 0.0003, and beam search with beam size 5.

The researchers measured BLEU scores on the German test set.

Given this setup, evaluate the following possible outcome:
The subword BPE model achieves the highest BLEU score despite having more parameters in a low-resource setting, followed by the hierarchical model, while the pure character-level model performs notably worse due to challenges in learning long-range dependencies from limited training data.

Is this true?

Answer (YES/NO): YES